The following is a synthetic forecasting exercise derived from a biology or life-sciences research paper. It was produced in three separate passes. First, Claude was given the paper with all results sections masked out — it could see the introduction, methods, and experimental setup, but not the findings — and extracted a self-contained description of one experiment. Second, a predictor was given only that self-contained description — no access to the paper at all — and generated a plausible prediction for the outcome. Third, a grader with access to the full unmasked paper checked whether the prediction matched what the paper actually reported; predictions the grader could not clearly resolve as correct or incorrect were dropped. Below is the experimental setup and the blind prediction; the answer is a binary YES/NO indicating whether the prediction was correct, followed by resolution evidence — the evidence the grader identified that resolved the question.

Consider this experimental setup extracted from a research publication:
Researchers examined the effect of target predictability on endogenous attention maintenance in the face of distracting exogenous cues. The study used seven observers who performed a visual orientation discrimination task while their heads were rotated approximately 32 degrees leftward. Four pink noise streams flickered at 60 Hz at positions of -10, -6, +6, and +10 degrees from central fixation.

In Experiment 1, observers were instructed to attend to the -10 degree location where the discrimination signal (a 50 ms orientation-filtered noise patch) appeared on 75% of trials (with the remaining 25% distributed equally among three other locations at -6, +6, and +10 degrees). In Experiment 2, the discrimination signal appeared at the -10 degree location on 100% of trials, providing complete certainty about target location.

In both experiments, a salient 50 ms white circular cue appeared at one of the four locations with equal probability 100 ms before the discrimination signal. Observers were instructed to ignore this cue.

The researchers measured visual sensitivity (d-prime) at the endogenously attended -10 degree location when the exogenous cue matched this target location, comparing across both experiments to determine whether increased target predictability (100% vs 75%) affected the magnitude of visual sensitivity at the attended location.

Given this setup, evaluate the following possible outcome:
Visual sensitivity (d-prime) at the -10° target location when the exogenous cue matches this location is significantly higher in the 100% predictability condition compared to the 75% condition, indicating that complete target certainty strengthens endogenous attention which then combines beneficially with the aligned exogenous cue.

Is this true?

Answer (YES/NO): NO